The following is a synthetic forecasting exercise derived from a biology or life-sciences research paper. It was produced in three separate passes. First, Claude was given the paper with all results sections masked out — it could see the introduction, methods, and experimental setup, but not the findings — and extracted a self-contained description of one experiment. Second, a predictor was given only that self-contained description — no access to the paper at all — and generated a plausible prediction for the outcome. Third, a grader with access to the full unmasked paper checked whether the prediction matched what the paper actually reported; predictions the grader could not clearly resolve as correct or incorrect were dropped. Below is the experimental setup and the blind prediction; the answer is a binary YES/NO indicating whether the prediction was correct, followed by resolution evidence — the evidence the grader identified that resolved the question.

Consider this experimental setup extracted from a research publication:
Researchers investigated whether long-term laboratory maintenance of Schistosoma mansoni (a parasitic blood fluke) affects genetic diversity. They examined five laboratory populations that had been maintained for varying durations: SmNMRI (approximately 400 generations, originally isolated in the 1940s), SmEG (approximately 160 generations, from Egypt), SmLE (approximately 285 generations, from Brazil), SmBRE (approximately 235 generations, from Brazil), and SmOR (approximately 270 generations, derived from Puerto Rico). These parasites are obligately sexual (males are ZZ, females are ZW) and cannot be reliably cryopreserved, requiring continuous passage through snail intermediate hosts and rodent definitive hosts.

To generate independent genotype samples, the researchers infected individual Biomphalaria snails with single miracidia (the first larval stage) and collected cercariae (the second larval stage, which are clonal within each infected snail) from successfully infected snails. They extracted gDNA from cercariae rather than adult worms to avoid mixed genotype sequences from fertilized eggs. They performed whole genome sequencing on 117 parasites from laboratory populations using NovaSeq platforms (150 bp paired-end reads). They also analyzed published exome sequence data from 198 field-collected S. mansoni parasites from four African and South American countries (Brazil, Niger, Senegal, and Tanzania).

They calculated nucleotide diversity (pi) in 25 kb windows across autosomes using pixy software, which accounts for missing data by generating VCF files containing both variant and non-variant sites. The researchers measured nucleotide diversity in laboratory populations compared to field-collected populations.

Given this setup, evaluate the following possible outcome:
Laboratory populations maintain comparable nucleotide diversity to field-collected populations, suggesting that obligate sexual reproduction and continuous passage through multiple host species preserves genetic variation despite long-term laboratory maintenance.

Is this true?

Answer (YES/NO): NO